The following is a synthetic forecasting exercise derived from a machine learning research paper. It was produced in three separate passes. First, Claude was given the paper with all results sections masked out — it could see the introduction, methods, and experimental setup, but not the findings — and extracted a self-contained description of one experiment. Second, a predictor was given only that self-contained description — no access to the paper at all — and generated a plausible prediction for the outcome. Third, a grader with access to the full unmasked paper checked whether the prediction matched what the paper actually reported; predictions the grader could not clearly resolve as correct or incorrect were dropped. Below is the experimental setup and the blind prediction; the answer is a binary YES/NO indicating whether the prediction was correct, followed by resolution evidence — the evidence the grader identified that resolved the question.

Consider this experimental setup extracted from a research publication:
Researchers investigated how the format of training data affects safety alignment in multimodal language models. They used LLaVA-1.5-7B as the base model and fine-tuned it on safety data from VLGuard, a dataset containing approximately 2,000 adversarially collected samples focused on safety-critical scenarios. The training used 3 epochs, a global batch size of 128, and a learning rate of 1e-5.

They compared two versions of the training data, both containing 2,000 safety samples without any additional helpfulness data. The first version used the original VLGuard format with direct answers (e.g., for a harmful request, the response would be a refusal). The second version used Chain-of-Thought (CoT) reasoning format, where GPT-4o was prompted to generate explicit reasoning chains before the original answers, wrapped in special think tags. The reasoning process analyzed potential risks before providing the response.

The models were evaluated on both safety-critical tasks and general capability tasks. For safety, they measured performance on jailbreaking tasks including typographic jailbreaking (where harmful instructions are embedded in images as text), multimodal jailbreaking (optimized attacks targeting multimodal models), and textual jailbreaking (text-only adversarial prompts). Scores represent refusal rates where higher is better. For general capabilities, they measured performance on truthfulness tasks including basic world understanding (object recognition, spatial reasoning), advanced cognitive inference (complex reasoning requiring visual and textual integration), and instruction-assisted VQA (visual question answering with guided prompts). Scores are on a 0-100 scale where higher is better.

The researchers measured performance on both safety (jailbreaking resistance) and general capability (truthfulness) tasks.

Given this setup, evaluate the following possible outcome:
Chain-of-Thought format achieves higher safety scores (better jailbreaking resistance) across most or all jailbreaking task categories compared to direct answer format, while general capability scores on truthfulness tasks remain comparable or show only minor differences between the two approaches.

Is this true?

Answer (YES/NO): NO